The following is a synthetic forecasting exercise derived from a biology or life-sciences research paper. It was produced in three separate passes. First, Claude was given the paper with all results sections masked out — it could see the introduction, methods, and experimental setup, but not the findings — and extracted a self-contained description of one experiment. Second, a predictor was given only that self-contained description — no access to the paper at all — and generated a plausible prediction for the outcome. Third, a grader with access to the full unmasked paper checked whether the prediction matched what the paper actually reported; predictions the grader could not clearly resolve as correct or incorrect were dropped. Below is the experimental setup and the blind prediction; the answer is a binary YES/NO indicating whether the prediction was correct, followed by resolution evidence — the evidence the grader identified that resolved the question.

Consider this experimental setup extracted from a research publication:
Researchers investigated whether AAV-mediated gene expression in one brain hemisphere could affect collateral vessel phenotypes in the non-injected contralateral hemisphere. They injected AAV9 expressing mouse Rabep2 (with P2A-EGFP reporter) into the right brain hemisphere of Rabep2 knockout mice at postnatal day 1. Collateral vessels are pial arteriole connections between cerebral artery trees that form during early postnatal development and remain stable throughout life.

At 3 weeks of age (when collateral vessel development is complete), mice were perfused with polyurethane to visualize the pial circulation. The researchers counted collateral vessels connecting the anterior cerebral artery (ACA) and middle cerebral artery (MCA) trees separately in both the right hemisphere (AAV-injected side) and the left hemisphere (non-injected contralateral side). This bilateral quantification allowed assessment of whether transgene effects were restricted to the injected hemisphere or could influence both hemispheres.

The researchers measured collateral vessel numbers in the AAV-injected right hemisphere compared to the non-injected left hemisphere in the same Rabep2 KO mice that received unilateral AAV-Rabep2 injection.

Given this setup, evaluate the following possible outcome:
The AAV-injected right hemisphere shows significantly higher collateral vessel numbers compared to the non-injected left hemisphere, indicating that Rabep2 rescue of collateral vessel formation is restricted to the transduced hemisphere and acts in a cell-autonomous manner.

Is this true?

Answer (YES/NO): YES